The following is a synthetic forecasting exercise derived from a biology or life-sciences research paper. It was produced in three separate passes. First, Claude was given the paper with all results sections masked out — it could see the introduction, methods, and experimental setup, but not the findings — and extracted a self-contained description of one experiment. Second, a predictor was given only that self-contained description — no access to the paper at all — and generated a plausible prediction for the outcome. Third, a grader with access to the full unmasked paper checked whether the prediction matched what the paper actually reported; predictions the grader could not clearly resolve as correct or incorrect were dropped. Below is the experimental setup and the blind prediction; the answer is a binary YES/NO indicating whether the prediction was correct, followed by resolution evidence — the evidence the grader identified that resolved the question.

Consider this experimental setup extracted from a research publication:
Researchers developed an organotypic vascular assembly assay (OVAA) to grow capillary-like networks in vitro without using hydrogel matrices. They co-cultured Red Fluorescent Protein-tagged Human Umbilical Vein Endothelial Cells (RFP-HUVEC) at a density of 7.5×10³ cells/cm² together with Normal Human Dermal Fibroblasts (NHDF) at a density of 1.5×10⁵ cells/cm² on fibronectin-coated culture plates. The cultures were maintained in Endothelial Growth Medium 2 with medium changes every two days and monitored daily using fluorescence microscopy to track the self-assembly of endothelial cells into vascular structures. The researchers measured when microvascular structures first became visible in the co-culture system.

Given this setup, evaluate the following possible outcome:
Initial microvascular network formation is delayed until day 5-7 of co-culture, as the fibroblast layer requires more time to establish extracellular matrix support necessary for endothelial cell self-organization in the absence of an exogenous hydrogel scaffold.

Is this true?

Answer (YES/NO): YES